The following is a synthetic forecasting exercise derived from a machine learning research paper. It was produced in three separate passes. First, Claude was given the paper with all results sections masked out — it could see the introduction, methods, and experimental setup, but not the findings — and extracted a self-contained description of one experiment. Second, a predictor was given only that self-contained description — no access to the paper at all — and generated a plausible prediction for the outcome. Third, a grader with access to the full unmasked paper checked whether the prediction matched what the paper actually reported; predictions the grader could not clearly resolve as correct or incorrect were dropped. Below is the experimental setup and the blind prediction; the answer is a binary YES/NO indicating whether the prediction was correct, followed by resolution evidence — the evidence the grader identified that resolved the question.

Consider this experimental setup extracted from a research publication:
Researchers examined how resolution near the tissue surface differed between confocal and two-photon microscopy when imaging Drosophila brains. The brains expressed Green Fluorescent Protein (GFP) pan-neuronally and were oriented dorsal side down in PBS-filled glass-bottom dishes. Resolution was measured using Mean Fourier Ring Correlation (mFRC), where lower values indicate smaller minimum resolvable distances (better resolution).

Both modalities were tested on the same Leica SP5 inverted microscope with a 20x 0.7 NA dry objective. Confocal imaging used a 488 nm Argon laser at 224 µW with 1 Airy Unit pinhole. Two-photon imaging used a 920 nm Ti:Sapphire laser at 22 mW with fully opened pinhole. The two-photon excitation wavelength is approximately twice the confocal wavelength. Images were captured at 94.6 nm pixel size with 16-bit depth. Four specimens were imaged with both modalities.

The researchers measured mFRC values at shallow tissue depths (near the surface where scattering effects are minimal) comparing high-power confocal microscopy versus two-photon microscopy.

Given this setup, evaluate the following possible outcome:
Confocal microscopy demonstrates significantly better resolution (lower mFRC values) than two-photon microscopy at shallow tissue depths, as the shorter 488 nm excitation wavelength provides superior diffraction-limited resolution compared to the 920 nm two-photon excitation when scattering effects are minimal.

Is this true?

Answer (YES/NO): NO